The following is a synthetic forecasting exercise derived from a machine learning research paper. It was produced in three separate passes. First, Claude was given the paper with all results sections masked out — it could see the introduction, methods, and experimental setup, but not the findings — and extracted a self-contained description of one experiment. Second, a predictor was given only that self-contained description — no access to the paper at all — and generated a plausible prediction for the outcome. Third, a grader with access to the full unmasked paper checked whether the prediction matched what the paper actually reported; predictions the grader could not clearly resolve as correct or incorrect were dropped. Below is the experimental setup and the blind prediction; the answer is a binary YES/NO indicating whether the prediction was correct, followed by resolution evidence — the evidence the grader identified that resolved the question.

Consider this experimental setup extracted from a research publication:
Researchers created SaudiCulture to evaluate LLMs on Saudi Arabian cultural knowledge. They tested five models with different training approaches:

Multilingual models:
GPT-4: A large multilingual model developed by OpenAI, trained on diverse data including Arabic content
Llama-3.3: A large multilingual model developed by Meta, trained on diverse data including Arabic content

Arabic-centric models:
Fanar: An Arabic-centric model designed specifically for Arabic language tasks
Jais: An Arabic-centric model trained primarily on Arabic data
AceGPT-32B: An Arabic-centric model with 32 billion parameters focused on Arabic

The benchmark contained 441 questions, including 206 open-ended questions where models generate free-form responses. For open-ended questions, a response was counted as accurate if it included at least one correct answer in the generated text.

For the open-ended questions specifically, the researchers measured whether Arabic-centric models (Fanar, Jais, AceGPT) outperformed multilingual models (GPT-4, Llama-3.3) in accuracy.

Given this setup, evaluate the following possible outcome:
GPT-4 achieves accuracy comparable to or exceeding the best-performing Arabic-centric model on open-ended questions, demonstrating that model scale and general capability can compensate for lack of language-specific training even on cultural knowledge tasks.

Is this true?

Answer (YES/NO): YES